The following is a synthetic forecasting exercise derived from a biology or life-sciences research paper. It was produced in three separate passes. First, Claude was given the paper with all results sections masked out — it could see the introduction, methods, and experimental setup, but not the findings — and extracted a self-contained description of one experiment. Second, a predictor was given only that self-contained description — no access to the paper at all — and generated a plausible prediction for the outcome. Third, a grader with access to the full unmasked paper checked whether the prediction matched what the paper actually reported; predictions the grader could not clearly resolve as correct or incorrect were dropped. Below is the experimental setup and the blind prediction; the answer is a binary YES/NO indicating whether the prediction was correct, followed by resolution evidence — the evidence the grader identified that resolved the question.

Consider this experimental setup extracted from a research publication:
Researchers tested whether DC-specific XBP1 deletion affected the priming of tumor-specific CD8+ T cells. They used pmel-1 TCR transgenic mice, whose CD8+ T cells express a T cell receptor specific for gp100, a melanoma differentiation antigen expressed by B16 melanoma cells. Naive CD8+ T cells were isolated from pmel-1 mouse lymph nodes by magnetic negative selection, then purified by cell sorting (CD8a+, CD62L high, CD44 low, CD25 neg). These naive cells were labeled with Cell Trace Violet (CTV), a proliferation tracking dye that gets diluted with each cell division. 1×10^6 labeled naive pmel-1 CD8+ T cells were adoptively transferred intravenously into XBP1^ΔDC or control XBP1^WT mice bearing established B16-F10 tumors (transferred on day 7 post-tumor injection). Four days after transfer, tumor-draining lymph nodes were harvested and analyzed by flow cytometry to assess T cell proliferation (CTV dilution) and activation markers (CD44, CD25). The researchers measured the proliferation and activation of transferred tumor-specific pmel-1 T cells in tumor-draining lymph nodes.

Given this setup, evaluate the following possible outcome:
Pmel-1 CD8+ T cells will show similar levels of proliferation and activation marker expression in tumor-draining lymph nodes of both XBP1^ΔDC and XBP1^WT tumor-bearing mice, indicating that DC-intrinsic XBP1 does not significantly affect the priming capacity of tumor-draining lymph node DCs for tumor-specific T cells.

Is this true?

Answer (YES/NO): YES